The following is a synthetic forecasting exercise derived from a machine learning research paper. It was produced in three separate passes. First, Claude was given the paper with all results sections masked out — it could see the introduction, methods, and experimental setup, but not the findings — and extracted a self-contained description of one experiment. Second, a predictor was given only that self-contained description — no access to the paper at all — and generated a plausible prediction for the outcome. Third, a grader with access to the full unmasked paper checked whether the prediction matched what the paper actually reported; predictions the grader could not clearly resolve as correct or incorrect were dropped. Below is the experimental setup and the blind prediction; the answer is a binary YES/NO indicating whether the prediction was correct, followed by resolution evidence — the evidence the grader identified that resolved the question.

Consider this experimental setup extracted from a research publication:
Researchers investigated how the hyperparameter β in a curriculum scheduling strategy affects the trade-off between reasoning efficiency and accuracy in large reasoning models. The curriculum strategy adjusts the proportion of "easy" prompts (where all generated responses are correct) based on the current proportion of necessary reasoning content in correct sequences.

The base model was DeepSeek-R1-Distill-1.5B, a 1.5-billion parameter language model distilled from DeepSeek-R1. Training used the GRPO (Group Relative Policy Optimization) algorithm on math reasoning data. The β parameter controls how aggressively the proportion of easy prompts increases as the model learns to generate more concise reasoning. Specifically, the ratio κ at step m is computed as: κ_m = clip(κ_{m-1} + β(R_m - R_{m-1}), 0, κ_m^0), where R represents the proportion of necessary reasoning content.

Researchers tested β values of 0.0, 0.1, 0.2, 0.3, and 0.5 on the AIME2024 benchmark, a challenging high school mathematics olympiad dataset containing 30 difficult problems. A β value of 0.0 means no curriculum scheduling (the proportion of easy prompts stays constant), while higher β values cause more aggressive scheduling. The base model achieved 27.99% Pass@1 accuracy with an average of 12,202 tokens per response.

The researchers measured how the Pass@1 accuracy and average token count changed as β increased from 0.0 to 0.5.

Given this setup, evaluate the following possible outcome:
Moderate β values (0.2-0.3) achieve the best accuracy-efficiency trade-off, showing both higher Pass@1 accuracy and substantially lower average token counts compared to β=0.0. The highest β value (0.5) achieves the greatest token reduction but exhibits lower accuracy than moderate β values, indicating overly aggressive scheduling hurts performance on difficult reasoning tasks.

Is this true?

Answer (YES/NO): NO